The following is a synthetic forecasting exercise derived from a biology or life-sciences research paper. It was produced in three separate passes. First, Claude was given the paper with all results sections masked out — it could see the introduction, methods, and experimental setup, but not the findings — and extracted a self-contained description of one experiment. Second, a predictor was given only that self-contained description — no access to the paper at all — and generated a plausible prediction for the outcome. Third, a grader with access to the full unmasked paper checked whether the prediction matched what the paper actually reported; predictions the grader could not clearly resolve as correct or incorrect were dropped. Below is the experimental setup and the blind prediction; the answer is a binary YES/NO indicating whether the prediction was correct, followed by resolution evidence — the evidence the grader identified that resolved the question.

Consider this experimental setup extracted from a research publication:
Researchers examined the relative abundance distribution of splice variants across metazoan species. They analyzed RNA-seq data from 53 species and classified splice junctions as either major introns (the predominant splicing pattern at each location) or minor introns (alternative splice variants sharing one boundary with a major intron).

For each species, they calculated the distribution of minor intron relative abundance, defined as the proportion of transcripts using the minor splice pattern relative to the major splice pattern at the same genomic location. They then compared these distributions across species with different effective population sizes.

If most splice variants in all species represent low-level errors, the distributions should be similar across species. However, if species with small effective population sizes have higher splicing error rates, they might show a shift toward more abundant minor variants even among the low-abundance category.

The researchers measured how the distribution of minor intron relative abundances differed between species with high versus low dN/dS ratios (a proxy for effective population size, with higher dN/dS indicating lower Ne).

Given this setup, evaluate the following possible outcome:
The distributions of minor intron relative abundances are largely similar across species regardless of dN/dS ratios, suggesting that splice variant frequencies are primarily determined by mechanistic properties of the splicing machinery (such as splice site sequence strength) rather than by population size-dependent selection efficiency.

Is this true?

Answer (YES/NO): NO